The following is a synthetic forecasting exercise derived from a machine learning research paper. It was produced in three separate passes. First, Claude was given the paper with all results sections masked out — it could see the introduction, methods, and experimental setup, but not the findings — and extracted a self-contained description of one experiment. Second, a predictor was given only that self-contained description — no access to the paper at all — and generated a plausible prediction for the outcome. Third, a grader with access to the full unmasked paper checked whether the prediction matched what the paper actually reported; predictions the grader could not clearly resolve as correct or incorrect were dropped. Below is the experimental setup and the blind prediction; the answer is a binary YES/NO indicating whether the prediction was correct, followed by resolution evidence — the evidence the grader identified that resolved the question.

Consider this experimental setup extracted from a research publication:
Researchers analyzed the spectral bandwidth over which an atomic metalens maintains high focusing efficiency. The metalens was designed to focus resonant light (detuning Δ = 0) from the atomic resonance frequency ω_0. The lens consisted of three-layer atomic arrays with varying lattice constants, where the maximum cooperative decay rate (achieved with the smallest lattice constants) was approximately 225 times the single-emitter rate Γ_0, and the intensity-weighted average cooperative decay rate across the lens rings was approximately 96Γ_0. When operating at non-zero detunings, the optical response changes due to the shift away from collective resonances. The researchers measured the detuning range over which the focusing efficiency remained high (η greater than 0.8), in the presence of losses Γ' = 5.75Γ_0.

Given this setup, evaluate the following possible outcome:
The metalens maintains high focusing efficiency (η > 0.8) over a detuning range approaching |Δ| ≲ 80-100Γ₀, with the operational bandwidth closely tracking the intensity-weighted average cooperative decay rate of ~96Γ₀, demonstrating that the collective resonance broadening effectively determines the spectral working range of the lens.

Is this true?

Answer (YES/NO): NO